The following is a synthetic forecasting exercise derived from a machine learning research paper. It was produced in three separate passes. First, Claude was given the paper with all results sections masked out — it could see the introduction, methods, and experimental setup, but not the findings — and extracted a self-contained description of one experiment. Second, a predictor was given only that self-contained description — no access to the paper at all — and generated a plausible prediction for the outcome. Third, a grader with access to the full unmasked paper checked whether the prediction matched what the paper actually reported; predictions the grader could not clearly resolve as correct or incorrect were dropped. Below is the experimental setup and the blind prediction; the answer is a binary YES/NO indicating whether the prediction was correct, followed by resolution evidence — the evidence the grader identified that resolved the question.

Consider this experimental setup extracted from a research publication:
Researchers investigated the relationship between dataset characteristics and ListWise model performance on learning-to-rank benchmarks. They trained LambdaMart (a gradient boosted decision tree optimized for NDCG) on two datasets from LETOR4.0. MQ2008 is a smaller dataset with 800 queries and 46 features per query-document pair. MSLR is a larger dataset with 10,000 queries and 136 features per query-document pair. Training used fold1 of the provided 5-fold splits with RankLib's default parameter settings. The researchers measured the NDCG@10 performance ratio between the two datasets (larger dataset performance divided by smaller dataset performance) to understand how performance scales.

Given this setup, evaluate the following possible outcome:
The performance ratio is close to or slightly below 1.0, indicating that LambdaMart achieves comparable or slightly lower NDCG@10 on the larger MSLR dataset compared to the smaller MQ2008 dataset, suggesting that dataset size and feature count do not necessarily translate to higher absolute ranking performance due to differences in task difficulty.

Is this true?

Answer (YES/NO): NO